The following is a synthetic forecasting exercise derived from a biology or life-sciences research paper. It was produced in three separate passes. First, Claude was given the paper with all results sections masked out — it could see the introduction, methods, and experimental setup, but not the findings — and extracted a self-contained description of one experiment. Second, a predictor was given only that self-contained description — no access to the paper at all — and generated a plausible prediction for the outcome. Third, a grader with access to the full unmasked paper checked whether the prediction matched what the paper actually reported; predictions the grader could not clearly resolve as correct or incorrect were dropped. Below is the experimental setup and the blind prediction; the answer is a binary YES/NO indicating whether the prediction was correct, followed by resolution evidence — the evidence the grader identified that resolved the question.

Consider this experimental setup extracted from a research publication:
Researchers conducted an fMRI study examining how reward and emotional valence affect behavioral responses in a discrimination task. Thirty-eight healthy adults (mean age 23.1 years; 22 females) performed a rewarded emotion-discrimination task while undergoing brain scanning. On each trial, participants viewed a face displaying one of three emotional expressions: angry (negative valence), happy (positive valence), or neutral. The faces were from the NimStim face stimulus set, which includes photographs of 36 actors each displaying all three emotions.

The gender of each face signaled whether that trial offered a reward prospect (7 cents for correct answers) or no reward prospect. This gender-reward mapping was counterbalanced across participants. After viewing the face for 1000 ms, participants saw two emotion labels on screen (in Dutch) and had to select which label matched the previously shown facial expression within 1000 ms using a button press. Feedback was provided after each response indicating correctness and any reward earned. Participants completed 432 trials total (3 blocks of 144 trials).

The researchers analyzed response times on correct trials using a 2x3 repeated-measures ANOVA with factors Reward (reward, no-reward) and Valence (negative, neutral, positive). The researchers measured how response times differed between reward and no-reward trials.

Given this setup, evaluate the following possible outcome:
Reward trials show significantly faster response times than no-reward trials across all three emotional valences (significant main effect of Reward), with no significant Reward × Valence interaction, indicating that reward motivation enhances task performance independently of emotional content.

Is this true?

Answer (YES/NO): YES